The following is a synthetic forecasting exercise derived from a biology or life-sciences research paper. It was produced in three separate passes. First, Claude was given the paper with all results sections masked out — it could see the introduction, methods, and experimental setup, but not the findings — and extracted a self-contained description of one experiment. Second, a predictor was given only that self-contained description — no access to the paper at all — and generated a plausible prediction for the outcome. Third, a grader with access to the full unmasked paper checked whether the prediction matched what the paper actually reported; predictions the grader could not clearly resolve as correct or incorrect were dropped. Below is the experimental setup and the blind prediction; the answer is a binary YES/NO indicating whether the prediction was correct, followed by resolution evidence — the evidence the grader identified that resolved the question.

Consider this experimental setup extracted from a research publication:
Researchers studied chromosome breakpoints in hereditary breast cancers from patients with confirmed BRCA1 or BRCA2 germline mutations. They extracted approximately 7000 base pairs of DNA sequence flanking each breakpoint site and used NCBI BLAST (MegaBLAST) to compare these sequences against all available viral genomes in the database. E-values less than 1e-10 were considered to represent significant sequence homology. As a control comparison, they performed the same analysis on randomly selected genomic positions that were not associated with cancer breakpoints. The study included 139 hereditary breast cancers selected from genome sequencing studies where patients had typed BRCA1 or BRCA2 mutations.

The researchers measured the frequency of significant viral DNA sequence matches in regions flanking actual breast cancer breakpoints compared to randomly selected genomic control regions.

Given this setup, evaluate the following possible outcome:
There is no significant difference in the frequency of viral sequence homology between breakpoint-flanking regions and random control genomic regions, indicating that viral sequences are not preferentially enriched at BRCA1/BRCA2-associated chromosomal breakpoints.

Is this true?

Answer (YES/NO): NO